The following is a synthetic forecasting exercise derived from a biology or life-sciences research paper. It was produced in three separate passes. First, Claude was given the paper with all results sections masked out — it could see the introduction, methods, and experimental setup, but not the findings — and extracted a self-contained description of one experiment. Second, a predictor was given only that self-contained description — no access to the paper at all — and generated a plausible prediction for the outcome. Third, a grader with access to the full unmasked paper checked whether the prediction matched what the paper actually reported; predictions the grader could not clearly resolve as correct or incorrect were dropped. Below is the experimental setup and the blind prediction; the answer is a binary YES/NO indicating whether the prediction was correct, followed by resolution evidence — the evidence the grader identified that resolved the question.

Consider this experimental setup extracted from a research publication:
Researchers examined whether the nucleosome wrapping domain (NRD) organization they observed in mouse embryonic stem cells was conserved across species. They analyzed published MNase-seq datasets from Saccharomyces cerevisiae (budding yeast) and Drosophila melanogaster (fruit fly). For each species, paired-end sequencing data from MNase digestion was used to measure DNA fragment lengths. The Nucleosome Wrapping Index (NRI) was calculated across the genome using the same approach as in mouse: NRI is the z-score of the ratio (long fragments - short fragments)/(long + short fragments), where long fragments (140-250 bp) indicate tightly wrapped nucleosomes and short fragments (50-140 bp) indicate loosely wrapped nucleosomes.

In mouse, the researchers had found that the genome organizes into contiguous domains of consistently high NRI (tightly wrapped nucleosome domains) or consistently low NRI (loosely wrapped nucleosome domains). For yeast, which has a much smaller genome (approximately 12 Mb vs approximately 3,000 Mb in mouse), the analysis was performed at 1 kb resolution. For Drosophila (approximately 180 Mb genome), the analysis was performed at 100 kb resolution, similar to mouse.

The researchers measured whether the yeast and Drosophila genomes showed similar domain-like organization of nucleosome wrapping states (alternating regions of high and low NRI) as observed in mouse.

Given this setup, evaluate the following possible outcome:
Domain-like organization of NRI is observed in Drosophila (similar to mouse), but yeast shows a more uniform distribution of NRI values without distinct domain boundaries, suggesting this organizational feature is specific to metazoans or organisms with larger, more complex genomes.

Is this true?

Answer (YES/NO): NO